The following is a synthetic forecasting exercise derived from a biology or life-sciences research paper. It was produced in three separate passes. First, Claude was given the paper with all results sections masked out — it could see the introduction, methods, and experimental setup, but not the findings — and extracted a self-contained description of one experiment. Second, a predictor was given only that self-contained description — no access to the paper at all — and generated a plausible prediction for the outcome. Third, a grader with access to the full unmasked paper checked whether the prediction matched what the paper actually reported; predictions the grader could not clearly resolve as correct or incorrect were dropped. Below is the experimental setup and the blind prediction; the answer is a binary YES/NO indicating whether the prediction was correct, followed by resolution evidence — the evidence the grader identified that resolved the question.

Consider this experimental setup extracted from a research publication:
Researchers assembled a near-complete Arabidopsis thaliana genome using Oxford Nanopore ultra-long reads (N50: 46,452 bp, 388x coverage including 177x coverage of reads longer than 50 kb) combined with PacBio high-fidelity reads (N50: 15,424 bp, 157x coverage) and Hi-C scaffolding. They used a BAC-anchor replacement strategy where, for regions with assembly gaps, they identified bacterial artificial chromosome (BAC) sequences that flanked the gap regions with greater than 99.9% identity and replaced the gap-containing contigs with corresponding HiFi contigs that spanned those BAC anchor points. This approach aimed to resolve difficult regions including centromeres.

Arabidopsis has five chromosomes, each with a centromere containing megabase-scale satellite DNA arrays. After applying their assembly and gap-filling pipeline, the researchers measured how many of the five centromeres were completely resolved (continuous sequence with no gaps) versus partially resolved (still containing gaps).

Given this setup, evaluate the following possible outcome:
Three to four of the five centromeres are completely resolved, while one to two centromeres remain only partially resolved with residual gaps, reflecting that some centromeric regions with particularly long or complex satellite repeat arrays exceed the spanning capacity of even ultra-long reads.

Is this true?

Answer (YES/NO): YES